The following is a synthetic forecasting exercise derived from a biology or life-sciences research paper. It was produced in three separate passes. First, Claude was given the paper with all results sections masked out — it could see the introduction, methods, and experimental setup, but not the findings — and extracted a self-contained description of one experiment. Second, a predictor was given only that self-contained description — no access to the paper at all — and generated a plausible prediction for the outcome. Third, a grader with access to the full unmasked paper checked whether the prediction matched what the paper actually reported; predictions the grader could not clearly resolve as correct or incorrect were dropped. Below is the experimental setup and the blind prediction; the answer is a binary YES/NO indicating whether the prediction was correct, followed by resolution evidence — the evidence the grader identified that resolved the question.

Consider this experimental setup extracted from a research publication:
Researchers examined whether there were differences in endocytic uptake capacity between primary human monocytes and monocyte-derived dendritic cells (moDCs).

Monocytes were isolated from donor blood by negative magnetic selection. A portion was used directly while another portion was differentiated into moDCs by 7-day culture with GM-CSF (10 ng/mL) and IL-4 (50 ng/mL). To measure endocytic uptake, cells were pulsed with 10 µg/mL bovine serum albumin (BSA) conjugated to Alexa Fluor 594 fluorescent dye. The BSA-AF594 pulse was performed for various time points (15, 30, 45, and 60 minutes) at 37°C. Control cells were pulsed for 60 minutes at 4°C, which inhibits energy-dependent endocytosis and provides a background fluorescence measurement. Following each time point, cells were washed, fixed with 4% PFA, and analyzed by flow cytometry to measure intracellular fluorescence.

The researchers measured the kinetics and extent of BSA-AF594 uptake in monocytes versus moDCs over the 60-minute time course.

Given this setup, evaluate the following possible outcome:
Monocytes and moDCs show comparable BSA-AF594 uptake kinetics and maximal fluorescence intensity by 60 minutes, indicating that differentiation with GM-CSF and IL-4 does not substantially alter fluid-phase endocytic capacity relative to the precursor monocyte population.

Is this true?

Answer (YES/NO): NO